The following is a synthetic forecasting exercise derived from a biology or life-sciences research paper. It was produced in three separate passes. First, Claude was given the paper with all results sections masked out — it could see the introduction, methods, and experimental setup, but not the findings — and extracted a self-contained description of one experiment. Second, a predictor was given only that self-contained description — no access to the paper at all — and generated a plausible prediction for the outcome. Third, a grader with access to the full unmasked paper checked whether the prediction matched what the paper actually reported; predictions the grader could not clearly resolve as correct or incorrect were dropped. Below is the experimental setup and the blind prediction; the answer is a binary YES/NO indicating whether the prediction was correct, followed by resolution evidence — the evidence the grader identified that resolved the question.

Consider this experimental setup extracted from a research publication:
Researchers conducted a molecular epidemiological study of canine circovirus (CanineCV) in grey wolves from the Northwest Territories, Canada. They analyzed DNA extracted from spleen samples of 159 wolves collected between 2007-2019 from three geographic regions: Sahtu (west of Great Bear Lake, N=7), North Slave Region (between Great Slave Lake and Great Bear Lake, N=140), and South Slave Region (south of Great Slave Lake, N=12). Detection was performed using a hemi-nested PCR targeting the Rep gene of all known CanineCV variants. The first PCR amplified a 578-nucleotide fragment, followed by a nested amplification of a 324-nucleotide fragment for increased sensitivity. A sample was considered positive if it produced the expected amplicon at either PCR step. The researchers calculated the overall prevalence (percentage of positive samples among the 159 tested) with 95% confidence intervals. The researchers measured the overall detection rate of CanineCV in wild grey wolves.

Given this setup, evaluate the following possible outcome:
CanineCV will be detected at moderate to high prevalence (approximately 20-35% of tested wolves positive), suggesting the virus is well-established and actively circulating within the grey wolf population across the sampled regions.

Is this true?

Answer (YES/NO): NO